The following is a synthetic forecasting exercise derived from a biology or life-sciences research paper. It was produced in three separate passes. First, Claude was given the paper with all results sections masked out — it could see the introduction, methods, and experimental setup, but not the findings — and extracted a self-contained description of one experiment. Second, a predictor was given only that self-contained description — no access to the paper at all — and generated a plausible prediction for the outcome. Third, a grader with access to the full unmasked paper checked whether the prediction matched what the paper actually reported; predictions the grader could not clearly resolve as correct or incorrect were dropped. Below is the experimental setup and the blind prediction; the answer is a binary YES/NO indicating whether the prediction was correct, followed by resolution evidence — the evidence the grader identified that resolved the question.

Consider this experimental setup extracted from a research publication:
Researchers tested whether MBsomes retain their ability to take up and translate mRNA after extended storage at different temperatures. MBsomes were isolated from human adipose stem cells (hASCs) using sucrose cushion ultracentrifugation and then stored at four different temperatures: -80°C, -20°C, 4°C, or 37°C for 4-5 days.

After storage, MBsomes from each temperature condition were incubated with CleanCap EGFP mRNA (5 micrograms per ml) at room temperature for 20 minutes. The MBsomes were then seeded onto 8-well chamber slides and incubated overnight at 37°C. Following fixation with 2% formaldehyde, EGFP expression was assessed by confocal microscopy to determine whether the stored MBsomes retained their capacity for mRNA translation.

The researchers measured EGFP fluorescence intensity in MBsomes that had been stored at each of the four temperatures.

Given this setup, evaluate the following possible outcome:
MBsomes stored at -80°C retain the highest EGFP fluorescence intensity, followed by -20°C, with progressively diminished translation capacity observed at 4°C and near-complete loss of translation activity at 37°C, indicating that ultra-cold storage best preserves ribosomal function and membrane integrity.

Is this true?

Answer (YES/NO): NO